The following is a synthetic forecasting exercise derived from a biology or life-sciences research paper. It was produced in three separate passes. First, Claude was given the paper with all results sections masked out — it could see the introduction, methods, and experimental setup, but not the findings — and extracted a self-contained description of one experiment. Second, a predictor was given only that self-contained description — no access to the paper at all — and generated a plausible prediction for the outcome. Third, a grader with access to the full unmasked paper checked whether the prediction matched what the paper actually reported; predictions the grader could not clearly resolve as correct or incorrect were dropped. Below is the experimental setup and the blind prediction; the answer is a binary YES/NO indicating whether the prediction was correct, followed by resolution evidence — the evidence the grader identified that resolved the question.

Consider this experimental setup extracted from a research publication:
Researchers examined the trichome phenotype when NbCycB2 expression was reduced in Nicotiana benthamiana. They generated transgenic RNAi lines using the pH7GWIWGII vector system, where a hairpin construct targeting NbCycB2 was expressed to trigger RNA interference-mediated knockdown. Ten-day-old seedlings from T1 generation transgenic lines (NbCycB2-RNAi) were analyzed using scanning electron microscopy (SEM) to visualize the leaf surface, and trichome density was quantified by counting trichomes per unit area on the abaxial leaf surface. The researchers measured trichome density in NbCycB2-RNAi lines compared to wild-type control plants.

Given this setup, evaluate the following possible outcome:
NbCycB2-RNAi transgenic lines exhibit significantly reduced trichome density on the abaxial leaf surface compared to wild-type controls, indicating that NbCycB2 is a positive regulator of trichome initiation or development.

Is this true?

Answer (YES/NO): NO